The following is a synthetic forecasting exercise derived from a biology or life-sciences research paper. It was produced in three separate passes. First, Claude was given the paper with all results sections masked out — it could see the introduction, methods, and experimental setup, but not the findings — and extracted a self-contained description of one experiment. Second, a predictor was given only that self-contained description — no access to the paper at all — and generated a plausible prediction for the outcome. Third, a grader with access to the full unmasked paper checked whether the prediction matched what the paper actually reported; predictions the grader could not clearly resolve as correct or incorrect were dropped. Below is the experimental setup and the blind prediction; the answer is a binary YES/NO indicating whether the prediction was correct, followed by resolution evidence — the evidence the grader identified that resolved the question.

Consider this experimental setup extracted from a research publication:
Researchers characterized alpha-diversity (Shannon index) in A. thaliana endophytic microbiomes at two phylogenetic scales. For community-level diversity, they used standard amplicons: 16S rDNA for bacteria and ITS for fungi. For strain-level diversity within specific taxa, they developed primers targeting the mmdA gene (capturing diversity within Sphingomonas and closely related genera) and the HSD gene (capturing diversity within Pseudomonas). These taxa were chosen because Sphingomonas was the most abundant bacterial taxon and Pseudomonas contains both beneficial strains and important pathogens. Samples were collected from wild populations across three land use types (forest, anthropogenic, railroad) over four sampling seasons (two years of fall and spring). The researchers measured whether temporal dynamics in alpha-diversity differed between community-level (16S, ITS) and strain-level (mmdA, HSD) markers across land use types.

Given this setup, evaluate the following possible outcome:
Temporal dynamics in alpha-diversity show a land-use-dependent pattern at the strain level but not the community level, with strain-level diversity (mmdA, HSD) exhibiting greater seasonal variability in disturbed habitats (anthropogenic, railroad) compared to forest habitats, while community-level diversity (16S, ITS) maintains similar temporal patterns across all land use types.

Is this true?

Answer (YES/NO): NO